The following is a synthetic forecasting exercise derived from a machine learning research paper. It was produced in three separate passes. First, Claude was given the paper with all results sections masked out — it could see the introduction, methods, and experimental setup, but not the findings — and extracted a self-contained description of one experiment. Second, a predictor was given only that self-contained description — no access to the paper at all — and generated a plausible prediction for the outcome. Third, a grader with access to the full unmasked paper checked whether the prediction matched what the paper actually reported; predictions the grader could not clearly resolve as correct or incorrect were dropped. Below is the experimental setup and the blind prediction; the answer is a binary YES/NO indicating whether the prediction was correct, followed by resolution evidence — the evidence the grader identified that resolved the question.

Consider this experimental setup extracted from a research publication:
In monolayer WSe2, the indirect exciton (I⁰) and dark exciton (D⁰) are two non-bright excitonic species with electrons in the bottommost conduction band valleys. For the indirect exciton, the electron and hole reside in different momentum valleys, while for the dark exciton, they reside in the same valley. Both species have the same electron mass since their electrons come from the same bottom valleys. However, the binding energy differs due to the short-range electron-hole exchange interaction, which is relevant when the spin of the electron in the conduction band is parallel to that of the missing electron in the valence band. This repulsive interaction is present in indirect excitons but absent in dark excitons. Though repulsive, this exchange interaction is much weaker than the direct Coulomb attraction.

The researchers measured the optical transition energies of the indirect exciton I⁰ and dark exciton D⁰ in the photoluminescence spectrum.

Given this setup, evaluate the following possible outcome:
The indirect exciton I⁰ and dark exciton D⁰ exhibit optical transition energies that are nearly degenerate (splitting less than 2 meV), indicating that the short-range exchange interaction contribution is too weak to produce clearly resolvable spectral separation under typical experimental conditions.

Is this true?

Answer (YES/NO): NO